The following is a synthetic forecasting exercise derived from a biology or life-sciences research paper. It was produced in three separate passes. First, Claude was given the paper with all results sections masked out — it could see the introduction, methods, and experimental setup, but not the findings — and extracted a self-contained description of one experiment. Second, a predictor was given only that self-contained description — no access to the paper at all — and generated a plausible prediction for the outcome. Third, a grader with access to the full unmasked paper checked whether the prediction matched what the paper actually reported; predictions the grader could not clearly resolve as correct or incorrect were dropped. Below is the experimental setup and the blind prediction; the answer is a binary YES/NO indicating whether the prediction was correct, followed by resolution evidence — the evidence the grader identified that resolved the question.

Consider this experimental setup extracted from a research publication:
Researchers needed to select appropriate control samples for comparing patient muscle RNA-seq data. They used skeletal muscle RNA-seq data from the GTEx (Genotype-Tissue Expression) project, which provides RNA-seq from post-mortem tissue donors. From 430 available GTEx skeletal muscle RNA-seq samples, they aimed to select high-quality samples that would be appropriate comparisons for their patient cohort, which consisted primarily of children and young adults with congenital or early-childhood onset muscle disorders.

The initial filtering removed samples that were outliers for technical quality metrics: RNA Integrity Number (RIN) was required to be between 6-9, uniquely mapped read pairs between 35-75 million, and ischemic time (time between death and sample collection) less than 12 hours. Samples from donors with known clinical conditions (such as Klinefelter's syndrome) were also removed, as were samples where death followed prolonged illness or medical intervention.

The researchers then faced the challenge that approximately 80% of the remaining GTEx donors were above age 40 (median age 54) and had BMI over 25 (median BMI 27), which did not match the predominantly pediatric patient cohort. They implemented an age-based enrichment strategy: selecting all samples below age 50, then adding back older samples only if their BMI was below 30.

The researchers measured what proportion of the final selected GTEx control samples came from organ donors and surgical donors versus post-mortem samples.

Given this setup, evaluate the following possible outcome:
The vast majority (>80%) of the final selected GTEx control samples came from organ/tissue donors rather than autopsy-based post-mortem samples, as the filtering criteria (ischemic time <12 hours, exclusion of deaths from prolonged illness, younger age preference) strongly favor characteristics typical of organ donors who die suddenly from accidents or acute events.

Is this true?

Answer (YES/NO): NO